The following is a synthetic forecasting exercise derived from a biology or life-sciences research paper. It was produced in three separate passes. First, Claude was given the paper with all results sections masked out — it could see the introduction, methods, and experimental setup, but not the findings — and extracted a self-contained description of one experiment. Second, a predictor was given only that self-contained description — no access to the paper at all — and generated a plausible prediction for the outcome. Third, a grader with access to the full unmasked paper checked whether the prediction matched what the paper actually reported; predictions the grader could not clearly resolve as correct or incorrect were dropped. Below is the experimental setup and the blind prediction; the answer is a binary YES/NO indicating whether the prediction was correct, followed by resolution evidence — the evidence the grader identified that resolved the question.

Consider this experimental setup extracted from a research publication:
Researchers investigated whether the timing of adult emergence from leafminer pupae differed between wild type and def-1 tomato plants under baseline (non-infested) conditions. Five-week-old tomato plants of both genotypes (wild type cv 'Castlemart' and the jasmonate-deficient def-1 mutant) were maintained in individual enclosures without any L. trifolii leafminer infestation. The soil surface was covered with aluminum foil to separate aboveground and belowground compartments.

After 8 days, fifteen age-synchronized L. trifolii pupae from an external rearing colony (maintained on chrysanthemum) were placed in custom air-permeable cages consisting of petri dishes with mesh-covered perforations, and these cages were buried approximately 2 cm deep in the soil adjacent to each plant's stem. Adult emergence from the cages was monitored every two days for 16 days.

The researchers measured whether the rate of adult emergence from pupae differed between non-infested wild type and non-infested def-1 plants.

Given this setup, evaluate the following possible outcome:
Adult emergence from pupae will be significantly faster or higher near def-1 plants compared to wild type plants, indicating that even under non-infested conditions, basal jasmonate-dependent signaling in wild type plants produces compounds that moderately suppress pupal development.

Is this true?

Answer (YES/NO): YES